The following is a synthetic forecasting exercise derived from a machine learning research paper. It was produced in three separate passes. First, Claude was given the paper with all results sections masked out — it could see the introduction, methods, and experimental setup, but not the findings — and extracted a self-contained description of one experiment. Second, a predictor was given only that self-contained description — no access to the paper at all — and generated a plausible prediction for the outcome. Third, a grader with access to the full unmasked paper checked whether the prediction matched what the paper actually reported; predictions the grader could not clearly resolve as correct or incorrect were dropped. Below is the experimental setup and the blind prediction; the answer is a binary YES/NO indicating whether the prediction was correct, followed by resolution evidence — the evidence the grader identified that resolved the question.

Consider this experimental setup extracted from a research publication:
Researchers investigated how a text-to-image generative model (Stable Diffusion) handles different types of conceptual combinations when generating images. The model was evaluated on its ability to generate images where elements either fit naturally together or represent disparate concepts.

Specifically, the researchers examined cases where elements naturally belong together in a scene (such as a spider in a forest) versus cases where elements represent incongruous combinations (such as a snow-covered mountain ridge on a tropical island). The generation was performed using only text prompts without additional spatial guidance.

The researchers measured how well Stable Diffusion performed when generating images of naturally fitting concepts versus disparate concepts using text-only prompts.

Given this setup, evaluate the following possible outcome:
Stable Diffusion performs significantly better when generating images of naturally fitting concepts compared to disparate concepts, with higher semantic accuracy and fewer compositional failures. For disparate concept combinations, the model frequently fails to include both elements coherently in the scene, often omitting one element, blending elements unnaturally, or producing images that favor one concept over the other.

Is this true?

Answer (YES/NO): NO